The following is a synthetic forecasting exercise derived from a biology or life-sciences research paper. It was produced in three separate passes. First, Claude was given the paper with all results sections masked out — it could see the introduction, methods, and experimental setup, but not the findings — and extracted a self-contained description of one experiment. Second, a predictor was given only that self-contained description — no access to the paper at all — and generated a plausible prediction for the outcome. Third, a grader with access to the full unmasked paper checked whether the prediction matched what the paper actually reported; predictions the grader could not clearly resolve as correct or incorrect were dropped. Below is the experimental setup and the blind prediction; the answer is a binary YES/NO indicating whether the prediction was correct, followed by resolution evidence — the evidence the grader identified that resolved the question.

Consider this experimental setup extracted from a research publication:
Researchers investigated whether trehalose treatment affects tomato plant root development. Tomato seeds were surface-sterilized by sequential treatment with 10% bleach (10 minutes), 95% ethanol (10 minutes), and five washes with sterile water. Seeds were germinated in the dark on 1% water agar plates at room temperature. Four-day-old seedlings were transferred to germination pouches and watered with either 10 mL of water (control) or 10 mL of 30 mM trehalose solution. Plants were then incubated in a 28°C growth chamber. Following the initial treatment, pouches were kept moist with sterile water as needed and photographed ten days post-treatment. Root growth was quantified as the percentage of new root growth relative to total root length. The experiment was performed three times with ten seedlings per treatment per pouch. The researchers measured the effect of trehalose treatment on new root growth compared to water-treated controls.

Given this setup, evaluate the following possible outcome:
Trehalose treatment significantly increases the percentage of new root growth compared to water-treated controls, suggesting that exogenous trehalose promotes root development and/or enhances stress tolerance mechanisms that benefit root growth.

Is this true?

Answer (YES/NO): NO